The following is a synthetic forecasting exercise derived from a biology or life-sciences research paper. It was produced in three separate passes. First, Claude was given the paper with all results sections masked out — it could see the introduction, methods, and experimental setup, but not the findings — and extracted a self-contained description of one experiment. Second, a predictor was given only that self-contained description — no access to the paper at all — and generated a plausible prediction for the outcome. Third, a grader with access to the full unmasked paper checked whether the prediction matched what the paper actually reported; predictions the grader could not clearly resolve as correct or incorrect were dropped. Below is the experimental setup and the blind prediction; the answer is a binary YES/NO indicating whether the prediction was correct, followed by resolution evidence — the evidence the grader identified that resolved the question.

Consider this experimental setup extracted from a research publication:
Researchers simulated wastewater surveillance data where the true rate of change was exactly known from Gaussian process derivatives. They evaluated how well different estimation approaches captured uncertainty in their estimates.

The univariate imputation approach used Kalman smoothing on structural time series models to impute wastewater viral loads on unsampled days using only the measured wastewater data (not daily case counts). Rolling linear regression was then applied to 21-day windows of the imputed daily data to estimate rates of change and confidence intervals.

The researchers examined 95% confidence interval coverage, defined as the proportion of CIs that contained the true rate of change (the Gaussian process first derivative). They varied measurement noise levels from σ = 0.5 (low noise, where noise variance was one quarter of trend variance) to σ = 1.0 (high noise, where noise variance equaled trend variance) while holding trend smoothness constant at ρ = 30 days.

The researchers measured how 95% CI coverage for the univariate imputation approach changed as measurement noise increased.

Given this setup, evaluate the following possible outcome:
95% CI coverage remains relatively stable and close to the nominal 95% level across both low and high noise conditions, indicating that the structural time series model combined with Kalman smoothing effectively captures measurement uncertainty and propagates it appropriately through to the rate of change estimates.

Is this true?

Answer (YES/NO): NO